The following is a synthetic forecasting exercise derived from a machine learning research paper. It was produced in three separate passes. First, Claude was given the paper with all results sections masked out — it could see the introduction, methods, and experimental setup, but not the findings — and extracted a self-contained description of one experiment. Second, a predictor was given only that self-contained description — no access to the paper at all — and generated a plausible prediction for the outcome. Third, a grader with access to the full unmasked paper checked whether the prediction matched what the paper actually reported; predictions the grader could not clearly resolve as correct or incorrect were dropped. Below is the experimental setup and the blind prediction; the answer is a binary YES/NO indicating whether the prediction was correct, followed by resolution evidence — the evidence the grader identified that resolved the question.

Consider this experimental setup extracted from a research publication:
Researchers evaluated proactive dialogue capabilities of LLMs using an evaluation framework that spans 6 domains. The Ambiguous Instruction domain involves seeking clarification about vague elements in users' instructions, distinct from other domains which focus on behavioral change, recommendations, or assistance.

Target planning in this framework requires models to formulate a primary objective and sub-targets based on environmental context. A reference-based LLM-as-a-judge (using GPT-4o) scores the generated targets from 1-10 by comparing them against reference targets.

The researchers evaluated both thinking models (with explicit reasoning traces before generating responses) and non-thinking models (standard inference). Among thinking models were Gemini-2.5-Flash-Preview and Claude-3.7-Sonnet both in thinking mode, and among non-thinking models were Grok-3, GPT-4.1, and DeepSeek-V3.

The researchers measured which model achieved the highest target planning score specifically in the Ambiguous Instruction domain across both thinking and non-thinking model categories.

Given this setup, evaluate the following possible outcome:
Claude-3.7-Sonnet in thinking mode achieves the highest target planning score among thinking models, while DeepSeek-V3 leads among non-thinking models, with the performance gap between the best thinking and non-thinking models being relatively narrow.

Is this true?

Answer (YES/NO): NO